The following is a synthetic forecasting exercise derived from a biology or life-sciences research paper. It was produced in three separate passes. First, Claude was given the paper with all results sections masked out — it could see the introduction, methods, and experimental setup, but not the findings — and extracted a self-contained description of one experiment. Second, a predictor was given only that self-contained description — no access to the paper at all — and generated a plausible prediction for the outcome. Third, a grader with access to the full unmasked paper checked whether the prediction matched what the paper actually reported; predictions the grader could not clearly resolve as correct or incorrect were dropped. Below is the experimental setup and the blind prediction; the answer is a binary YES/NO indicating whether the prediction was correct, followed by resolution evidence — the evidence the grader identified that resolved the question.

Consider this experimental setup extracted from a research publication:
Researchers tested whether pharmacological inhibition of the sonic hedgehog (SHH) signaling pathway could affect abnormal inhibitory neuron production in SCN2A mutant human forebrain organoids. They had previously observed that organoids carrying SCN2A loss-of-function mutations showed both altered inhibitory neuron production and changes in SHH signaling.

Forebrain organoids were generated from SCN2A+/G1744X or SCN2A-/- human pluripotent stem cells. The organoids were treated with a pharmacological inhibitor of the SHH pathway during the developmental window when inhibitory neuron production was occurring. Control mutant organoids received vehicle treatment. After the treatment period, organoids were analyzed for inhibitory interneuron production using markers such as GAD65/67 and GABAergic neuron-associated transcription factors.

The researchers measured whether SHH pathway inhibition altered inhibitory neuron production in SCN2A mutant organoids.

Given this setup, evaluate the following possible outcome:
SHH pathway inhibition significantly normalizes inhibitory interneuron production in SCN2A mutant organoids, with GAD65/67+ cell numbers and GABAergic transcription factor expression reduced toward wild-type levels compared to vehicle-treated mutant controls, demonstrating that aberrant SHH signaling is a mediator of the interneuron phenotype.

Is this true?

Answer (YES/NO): YES